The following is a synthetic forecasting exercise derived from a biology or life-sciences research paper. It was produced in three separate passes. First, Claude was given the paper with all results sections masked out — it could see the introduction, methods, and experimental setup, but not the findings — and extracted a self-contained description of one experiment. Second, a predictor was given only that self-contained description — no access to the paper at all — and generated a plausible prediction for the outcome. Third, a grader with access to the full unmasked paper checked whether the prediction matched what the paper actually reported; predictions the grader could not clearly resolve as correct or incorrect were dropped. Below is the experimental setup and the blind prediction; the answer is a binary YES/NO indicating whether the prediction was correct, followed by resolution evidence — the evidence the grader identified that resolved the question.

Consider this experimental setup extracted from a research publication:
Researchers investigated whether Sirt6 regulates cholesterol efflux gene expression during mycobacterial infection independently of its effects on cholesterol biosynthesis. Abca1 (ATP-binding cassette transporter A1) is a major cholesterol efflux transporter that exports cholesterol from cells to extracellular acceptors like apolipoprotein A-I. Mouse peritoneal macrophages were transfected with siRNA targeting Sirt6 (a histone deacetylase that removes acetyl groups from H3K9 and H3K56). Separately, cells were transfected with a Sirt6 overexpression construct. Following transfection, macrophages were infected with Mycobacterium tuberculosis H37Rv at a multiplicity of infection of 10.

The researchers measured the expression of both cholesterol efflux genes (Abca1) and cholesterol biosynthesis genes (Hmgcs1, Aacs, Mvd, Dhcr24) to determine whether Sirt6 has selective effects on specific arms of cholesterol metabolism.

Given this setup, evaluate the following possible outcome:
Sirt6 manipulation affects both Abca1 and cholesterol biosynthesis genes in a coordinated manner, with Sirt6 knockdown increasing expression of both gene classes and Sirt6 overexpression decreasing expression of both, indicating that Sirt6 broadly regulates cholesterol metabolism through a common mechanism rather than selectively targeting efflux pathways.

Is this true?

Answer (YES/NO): NO